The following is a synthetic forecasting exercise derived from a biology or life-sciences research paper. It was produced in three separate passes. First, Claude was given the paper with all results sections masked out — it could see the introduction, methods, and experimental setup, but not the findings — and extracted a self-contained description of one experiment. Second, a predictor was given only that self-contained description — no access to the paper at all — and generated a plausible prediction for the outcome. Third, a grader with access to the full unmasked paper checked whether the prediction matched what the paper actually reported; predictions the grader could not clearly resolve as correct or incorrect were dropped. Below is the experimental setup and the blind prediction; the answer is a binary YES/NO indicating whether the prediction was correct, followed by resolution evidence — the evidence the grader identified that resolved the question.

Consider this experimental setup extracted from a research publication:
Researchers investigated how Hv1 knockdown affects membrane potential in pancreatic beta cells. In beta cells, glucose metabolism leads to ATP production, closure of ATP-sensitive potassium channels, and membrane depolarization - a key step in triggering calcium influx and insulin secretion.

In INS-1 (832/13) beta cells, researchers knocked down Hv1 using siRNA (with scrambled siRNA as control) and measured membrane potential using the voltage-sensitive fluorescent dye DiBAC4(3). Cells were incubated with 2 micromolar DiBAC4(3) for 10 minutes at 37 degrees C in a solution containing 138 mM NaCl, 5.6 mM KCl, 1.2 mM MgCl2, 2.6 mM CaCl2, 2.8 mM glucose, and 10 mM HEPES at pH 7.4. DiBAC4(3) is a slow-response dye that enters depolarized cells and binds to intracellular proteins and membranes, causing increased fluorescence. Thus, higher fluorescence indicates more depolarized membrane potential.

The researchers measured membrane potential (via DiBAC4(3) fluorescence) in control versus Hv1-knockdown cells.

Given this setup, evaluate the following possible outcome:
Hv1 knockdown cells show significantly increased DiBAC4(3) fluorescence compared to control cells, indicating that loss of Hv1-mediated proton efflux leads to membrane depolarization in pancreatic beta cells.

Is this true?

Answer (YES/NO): NO